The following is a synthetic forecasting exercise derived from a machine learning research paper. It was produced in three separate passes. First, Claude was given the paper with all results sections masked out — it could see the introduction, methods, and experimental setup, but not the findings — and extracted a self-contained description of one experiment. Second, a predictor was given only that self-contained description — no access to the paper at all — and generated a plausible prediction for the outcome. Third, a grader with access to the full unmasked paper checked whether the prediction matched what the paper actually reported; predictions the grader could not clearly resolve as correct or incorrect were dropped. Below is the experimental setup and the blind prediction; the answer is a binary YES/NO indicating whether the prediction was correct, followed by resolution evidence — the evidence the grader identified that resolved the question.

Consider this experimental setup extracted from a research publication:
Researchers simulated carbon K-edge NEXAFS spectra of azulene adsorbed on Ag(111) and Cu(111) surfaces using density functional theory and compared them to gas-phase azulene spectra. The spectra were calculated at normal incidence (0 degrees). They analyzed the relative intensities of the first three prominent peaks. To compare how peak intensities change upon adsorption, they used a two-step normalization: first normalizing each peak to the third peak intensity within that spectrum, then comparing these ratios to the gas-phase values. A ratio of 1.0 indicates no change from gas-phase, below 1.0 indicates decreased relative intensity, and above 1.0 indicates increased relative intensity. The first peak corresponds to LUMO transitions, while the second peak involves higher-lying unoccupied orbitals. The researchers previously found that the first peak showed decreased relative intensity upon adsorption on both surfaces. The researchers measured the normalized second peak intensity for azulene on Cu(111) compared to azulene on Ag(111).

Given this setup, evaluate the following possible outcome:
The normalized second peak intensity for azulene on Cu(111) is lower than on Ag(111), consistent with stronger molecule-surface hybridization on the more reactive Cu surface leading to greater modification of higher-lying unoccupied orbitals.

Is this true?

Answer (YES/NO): NO